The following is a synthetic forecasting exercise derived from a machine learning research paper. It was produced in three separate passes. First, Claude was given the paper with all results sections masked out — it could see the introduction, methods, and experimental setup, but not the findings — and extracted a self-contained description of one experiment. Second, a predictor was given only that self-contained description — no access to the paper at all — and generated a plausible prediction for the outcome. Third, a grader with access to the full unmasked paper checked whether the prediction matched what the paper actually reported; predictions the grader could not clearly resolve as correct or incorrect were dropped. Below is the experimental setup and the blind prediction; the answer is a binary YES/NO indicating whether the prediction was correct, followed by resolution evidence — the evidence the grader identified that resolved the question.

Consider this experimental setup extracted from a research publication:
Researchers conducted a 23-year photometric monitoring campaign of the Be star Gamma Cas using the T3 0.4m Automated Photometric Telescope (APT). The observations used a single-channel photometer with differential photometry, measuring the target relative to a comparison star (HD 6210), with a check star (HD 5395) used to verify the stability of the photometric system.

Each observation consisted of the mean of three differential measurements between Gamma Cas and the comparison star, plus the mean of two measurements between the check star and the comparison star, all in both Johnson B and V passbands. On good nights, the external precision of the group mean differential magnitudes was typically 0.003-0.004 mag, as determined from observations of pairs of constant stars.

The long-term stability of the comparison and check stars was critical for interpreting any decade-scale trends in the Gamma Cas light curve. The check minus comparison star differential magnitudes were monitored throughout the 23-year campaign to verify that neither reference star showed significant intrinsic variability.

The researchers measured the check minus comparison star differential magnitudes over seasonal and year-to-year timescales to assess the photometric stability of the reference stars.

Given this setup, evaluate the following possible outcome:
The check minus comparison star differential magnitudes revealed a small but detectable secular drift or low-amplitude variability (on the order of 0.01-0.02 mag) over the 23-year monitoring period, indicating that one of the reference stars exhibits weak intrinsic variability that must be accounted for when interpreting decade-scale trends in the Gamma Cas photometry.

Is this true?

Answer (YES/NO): NO